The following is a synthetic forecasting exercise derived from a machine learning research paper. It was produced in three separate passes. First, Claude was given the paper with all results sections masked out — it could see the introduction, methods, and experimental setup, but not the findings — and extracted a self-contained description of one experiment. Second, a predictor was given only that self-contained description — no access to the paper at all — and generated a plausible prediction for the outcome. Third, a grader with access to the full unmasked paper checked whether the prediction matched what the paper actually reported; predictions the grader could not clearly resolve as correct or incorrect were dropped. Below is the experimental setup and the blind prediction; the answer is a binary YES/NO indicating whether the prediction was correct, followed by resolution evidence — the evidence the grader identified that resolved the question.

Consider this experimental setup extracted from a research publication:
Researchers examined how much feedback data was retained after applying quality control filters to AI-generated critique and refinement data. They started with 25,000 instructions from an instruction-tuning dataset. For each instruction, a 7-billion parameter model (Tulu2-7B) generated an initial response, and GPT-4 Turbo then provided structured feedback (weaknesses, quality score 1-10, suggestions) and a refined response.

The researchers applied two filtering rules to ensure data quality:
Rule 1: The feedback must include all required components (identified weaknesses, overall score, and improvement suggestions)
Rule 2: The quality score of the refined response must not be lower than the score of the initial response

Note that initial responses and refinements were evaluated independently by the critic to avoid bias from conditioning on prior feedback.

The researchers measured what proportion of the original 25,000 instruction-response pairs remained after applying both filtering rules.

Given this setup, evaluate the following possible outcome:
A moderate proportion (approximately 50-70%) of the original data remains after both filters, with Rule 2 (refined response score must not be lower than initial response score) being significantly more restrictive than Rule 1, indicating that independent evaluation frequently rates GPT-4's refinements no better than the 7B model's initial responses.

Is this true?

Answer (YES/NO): NO